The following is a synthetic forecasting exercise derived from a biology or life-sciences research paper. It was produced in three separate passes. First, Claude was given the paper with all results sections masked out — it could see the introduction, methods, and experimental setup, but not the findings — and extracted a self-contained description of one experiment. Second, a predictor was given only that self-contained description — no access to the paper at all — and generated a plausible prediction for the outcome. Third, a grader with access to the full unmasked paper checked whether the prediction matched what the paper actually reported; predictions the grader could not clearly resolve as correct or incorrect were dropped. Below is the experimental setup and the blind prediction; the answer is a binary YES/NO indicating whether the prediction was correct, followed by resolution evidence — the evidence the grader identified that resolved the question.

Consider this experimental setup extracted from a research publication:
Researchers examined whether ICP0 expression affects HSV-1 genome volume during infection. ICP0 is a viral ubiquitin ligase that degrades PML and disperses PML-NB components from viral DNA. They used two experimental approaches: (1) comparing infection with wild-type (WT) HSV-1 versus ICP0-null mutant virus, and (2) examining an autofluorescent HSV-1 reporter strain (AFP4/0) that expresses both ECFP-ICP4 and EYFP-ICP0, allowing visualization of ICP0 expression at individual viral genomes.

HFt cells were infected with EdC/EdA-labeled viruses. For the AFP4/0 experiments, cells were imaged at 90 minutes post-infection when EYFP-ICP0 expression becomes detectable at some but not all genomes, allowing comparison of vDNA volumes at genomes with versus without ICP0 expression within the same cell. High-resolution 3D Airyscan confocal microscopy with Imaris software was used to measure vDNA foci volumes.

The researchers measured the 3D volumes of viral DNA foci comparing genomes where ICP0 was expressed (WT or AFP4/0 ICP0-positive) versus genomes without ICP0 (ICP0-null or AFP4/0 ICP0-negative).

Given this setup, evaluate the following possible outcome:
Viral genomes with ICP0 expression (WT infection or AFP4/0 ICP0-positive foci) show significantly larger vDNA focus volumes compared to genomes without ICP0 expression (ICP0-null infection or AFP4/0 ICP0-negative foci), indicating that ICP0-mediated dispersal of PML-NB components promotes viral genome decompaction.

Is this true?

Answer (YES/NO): YES